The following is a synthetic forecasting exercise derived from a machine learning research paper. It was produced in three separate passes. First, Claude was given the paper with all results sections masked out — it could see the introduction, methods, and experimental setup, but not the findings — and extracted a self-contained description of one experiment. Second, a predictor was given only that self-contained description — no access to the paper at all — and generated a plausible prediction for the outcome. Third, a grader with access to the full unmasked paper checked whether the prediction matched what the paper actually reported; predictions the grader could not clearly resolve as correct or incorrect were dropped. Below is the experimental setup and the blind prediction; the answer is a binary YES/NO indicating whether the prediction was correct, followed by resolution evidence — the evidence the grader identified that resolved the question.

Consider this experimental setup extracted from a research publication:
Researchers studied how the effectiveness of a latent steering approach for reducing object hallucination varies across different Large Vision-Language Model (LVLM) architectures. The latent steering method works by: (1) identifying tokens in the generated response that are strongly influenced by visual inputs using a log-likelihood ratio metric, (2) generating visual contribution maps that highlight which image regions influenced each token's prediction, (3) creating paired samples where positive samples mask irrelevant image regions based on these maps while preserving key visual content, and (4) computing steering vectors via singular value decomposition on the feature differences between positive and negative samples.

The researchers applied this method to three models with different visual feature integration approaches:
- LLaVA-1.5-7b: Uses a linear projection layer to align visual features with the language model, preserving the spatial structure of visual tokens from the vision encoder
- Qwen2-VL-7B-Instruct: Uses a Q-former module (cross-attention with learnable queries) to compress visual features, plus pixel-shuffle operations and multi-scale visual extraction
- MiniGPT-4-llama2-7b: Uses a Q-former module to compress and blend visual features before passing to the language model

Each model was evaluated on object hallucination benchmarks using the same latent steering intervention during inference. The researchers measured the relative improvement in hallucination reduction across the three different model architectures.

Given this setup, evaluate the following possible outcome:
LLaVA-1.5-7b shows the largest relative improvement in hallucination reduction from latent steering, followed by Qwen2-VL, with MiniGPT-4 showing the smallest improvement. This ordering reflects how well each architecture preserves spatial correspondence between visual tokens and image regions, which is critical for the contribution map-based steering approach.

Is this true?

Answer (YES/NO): NO